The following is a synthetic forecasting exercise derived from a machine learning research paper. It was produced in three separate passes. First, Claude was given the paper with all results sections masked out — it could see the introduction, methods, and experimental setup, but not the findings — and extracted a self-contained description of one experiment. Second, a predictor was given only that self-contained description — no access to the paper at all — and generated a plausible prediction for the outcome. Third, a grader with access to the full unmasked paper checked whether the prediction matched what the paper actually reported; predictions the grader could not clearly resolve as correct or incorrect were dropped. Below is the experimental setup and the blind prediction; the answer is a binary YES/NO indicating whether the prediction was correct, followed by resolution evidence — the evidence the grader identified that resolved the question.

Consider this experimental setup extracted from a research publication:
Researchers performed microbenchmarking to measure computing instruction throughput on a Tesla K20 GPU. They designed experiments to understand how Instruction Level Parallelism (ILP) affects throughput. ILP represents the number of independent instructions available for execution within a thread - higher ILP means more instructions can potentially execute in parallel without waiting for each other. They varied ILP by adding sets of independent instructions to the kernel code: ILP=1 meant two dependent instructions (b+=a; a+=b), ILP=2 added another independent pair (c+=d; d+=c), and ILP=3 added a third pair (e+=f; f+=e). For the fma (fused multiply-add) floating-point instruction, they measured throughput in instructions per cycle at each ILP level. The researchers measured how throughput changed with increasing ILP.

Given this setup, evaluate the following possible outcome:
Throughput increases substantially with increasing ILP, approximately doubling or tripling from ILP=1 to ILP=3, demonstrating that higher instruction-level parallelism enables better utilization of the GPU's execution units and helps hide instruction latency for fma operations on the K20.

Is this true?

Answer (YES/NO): NO